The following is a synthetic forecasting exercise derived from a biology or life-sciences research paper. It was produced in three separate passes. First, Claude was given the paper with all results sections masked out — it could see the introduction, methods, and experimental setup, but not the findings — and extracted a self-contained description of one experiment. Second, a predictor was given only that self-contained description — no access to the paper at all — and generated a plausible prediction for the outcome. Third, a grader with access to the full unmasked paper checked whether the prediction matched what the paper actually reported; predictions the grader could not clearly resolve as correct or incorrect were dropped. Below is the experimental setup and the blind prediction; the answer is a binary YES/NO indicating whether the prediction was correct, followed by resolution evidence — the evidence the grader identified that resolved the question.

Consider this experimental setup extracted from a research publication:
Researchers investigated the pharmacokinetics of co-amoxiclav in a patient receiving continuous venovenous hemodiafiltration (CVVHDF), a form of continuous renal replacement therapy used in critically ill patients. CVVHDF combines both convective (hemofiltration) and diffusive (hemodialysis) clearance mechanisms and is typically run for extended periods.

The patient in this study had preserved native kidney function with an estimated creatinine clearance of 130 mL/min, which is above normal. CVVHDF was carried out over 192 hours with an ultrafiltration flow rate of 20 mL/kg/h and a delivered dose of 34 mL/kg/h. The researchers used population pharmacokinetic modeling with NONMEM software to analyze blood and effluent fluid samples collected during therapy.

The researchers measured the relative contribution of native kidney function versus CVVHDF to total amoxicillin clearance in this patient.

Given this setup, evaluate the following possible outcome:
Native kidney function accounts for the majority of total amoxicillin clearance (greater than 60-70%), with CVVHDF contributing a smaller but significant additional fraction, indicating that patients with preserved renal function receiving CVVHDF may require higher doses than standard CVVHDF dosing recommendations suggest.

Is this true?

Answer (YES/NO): NO